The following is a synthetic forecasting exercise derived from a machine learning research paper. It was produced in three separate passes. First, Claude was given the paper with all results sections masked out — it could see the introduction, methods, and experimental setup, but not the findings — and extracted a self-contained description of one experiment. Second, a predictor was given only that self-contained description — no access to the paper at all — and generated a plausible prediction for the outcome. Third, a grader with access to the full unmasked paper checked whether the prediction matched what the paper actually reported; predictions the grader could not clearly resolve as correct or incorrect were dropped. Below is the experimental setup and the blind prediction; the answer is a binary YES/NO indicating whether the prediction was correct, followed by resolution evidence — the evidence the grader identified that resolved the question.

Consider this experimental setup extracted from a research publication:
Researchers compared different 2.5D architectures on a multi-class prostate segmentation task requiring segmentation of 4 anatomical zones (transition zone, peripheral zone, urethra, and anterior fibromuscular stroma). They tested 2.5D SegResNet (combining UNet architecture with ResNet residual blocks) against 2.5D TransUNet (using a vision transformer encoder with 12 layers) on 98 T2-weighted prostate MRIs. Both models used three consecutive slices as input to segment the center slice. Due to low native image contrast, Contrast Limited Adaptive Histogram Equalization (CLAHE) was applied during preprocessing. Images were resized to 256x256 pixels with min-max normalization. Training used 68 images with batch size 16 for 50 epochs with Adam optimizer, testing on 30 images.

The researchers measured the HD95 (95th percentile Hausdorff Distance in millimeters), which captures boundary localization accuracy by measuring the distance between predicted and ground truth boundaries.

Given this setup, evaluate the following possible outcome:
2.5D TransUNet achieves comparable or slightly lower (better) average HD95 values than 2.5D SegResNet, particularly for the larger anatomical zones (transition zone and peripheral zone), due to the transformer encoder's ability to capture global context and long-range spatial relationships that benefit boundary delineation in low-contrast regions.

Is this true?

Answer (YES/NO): NO